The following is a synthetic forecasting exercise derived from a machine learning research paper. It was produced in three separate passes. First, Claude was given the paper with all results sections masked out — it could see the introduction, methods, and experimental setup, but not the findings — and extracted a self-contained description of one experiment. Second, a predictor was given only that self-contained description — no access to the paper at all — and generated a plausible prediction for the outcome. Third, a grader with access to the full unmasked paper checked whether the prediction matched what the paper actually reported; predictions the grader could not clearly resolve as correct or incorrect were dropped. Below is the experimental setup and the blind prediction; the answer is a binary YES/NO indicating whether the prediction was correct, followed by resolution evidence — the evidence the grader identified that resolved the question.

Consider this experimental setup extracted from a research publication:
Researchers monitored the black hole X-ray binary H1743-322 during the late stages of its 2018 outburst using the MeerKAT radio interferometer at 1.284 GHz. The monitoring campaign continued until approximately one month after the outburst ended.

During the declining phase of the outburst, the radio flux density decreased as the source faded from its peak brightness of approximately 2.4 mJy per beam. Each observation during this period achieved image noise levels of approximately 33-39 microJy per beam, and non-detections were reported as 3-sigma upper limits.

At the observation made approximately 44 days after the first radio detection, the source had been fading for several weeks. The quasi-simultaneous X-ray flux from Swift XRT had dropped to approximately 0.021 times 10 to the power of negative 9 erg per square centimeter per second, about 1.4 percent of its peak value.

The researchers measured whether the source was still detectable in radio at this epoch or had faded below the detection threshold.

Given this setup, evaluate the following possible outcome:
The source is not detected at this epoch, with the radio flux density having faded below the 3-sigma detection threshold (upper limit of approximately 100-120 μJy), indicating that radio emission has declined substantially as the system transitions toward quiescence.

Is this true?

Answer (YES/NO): YES